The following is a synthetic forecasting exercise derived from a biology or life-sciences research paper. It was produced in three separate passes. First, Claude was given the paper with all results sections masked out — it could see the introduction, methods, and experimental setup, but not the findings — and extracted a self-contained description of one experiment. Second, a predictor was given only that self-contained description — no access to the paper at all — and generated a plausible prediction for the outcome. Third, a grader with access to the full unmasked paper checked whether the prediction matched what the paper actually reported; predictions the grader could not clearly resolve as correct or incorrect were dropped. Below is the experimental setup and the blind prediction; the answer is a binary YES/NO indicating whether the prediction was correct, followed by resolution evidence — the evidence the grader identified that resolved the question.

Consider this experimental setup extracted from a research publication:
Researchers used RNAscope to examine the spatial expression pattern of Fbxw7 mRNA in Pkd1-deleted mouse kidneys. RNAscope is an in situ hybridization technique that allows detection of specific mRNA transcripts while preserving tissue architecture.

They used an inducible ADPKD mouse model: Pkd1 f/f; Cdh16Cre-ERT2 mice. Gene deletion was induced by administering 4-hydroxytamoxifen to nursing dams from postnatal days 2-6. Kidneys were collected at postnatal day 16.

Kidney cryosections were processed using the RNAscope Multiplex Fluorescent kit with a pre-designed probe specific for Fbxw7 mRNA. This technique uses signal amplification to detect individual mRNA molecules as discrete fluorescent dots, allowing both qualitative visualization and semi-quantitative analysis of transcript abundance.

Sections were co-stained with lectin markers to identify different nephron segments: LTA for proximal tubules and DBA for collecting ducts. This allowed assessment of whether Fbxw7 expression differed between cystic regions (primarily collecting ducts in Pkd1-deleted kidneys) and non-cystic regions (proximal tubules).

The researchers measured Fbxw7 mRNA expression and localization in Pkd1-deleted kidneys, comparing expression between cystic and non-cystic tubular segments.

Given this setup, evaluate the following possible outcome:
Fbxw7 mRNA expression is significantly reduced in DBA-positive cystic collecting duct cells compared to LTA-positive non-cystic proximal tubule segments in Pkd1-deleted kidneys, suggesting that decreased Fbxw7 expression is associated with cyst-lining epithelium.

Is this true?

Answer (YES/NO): NO